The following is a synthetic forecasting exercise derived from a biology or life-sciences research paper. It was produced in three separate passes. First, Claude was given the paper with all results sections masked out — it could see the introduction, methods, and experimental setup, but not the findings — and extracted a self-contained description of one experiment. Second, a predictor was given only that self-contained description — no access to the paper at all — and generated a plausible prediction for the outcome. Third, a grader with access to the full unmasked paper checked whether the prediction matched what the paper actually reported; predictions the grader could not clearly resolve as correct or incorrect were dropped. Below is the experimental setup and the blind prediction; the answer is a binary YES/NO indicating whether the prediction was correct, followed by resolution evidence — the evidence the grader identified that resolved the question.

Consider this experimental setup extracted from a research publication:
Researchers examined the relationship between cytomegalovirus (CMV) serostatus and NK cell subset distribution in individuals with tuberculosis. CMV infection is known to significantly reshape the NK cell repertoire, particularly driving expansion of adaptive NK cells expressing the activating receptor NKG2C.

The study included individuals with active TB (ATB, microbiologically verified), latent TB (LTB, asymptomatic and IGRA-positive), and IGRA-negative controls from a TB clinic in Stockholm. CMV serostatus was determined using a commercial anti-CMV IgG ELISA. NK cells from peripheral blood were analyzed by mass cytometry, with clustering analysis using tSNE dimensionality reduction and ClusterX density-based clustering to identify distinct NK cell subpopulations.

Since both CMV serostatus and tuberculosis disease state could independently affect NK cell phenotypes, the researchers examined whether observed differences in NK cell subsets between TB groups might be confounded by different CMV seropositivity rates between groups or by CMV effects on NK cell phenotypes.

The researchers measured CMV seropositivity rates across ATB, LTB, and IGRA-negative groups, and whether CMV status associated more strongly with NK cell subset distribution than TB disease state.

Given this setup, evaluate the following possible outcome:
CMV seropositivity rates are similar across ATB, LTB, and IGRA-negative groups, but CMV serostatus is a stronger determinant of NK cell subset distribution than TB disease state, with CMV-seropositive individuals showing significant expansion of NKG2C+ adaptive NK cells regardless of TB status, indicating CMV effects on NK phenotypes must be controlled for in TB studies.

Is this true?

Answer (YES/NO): NO